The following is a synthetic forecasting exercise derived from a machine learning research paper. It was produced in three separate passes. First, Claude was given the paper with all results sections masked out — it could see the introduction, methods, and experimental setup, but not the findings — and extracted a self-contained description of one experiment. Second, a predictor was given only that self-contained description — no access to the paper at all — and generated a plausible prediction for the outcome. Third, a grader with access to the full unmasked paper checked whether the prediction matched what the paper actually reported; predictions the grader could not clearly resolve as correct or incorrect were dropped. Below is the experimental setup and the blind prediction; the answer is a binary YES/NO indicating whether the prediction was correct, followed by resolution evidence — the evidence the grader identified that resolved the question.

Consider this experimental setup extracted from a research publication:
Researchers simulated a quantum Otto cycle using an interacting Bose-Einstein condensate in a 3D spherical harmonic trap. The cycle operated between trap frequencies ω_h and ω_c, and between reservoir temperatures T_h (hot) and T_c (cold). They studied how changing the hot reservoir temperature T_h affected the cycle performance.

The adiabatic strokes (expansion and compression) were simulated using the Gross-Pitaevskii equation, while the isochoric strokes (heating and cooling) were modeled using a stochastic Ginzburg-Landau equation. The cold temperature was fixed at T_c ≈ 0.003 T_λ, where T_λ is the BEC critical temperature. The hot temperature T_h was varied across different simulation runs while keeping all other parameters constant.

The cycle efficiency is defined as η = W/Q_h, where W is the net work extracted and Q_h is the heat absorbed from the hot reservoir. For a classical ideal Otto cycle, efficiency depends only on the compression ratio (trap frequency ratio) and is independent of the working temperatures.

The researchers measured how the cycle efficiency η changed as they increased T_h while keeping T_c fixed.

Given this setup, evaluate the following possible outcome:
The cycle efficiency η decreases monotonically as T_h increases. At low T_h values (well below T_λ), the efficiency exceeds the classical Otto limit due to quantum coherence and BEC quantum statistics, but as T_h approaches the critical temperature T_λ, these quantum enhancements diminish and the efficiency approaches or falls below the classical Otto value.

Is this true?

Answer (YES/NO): NO